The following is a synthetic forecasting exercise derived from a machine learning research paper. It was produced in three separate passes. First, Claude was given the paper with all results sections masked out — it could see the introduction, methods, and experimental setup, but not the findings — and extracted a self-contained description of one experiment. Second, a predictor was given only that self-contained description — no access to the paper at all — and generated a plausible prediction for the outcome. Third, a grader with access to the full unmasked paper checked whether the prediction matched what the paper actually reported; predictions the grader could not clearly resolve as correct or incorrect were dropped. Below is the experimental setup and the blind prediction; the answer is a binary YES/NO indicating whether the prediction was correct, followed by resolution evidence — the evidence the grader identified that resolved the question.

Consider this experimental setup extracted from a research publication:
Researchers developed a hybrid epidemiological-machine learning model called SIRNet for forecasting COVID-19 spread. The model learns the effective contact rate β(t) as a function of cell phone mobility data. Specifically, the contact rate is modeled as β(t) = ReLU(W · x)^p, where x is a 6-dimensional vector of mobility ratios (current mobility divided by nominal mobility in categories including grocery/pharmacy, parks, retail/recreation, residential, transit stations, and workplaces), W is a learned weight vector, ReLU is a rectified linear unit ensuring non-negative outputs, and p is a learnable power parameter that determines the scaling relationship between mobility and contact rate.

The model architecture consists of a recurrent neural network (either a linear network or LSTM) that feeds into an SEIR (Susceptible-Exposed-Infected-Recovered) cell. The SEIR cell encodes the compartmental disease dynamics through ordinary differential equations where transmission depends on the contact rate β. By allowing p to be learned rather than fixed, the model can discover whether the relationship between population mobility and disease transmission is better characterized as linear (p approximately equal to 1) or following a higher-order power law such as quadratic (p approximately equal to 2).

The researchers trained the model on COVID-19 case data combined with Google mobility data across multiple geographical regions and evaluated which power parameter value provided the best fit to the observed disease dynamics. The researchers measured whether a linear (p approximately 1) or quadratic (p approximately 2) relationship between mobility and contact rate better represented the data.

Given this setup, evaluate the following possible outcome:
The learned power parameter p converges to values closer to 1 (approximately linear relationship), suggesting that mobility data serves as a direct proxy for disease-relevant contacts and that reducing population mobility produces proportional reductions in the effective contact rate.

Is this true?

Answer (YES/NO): NO